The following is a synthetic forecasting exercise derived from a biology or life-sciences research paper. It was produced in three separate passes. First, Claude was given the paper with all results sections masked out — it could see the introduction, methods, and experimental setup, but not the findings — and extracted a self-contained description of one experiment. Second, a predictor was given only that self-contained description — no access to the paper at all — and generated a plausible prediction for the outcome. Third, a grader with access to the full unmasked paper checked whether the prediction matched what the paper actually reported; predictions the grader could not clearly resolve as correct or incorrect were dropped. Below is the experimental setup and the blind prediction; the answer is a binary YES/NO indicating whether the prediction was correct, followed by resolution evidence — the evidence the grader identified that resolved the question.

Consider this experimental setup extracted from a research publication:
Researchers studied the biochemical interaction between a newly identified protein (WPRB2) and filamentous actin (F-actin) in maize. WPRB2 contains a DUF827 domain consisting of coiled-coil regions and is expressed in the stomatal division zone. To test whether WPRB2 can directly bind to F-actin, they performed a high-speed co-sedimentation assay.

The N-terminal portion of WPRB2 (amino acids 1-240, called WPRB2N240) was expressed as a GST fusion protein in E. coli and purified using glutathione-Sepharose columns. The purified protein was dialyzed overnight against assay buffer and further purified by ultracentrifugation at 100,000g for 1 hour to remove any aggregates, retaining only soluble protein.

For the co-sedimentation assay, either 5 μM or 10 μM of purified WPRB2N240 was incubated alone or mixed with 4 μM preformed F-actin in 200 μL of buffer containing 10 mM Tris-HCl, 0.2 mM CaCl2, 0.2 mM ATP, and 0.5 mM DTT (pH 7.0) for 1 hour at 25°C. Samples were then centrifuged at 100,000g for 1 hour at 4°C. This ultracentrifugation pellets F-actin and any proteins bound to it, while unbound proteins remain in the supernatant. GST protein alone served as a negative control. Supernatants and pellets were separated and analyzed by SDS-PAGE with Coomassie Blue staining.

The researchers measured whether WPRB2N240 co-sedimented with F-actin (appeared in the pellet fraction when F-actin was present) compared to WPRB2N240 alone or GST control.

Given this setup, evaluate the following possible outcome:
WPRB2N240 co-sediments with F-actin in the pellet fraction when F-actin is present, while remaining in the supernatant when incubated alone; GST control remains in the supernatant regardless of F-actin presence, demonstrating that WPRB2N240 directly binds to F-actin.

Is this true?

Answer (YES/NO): YES